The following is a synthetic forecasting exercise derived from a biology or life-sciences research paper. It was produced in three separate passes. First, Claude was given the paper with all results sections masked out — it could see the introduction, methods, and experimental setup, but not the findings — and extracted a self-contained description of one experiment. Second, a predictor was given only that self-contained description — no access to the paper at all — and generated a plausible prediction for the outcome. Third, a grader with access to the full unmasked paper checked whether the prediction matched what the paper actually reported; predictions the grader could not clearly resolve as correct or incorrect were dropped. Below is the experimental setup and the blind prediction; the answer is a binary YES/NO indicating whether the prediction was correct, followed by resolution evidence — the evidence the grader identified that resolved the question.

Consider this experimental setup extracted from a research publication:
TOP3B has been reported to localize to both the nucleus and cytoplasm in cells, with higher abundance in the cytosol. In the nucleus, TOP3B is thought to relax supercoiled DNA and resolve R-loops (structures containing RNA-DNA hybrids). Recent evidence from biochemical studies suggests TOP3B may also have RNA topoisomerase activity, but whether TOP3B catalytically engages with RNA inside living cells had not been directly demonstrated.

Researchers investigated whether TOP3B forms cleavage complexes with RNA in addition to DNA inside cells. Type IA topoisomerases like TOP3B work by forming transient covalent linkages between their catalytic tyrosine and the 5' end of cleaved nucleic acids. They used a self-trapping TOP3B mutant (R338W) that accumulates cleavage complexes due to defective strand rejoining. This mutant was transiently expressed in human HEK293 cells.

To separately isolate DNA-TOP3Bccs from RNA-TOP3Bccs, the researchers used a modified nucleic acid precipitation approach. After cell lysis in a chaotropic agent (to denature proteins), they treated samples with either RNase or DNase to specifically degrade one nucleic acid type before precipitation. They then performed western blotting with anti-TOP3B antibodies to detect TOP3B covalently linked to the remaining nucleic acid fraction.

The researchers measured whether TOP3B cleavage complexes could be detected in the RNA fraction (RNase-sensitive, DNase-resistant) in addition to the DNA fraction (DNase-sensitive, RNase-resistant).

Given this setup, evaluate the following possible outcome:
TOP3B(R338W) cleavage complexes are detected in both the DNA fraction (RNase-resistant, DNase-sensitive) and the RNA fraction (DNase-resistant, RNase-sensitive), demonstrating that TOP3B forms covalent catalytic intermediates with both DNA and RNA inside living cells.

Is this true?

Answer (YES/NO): YES